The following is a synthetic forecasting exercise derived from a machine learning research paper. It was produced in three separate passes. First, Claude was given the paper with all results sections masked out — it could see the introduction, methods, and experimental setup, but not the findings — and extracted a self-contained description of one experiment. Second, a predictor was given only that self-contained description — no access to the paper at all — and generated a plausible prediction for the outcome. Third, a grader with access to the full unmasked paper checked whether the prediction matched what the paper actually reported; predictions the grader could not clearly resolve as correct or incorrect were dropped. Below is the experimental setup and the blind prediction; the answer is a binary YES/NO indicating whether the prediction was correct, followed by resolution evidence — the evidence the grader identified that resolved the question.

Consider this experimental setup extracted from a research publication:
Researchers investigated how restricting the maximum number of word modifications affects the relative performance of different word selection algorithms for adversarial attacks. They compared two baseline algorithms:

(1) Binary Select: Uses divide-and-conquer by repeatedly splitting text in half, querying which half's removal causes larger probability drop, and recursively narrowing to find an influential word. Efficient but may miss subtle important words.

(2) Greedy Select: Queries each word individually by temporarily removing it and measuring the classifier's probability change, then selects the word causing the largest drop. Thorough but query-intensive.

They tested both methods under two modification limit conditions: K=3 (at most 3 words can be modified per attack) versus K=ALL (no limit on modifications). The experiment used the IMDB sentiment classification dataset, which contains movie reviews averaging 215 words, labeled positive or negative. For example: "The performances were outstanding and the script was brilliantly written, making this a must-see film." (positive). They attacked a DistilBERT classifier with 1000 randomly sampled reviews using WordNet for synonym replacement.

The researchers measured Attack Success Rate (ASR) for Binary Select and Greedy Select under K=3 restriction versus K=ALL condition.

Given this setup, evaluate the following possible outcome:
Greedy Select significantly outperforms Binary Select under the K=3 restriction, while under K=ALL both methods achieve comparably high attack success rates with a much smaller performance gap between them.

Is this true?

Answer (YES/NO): YES